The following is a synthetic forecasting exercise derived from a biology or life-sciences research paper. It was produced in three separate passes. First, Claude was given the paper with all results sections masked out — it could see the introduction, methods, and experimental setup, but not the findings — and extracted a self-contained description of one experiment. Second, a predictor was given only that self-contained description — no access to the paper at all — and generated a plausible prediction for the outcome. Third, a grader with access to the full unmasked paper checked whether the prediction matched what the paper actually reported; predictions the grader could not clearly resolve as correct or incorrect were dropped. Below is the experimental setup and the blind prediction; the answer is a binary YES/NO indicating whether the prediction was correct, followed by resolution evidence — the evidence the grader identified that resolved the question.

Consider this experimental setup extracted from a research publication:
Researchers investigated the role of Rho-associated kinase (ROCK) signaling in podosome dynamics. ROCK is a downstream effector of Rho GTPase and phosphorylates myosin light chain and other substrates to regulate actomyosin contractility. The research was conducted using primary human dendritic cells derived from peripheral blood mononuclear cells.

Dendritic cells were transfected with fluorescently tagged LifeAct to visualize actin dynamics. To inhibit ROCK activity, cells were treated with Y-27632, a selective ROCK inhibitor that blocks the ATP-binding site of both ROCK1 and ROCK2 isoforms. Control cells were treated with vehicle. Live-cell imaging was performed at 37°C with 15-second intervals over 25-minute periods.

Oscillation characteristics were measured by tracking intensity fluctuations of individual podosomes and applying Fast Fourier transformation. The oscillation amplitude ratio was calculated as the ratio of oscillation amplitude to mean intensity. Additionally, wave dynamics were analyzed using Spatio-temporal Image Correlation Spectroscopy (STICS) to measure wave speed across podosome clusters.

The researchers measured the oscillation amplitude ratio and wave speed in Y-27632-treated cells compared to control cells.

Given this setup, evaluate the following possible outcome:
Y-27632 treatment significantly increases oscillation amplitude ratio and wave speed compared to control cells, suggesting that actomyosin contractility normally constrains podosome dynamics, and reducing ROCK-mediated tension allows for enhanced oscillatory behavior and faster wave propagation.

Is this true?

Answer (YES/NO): NO